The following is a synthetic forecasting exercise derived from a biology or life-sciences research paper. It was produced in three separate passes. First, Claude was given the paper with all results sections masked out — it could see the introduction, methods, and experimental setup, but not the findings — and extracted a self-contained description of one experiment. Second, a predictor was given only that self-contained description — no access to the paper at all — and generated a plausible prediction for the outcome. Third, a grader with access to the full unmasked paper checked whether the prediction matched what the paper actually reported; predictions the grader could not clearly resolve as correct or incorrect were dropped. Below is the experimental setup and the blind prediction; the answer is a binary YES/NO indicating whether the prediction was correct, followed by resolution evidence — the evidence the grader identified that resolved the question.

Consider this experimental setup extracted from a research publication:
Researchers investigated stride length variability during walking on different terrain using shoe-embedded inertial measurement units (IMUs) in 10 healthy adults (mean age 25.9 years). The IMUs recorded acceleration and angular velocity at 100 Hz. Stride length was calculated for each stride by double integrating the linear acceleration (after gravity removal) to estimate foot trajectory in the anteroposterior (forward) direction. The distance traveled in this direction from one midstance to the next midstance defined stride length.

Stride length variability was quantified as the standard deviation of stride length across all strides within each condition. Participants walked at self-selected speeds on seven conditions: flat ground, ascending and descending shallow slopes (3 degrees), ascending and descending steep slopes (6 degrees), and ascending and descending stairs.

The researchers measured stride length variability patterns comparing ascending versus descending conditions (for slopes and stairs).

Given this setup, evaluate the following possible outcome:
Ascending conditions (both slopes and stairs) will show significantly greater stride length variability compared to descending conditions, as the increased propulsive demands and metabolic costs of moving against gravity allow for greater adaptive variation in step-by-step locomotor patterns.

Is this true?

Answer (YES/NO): NO